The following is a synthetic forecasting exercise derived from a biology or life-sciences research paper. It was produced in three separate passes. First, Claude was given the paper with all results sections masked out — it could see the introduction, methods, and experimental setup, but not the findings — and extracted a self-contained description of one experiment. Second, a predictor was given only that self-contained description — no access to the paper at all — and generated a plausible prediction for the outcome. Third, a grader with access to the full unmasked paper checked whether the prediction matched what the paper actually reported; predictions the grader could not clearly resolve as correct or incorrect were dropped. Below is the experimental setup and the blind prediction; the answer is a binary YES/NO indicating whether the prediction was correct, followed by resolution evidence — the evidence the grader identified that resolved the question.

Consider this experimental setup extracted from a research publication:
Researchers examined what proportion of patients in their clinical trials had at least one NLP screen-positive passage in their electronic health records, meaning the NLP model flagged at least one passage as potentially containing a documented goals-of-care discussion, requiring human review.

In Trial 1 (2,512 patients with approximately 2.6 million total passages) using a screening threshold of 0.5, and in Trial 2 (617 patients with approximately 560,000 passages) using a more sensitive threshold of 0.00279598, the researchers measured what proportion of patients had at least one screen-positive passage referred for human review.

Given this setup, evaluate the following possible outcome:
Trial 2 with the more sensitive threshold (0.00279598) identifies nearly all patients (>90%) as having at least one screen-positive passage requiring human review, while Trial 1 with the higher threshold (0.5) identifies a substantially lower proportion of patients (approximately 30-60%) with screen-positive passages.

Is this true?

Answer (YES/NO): NO